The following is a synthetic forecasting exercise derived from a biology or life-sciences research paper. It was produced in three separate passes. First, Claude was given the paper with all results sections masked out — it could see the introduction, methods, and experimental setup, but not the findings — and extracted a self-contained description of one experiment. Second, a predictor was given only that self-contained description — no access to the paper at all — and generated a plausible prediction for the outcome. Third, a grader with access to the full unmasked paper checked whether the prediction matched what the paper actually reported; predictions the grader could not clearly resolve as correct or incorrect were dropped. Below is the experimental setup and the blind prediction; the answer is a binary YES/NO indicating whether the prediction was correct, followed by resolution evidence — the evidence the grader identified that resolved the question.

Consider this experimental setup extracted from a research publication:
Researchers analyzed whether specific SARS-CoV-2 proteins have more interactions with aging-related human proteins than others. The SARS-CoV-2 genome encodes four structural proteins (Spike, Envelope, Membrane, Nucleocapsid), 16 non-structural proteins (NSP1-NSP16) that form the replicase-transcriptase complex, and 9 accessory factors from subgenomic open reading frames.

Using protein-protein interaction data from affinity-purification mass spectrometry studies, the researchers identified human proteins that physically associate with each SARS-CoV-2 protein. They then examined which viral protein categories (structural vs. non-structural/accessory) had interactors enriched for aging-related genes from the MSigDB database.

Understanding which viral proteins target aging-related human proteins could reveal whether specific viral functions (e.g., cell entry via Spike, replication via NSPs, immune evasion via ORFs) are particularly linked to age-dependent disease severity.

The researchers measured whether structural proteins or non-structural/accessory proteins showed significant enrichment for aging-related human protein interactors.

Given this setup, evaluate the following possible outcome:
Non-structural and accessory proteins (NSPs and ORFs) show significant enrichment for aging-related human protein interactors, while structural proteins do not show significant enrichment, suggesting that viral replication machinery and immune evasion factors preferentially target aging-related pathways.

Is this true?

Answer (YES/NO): NO